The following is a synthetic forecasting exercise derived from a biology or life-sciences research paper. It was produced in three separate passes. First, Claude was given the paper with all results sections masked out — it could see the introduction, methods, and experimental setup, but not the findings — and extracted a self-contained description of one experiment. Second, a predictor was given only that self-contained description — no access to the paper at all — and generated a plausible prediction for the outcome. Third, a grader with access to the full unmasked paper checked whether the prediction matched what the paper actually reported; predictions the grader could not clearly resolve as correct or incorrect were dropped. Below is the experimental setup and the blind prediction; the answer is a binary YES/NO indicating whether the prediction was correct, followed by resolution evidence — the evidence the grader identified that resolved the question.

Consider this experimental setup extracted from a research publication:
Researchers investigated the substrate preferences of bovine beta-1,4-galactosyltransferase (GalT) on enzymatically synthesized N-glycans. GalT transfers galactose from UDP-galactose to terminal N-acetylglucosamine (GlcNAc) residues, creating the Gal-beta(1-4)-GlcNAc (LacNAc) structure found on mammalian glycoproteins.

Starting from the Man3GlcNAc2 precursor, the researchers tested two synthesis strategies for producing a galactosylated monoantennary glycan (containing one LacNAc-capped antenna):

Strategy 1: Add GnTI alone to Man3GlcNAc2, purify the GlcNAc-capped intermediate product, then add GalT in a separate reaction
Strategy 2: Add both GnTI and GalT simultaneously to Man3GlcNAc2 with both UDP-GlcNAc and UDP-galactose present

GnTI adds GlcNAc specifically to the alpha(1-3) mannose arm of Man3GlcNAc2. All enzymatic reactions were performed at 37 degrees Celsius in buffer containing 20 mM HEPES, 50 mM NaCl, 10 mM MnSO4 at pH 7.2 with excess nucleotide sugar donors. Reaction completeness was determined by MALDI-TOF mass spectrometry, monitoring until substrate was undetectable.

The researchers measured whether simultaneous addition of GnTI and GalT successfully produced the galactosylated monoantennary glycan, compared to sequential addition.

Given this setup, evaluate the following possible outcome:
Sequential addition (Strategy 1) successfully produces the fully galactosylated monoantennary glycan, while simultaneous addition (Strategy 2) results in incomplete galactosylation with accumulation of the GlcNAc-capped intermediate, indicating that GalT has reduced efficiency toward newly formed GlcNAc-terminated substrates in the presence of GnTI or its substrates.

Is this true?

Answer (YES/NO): NO